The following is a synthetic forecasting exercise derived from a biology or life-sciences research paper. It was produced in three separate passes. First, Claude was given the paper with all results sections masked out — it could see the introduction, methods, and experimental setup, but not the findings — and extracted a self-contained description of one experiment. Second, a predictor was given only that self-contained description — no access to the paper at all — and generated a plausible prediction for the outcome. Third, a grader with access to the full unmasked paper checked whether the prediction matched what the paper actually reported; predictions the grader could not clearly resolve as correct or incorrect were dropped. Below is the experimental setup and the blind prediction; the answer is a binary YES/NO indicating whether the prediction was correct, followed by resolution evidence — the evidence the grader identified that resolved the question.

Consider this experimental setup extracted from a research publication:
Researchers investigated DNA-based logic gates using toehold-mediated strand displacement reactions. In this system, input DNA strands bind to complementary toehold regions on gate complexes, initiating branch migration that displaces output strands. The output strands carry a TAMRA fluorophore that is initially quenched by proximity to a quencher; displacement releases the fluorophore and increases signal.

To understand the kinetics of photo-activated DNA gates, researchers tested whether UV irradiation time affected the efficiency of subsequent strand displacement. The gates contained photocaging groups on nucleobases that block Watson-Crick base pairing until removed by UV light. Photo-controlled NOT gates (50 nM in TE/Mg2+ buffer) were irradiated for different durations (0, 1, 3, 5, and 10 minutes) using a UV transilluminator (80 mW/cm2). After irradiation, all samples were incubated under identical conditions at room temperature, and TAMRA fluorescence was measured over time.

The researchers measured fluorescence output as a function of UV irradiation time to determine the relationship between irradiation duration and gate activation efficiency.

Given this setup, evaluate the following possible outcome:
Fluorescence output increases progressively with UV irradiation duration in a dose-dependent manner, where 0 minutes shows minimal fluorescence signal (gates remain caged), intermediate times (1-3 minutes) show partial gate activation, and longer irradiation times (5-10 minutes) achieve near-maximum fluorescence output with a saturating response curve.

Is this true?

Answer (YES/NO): NO